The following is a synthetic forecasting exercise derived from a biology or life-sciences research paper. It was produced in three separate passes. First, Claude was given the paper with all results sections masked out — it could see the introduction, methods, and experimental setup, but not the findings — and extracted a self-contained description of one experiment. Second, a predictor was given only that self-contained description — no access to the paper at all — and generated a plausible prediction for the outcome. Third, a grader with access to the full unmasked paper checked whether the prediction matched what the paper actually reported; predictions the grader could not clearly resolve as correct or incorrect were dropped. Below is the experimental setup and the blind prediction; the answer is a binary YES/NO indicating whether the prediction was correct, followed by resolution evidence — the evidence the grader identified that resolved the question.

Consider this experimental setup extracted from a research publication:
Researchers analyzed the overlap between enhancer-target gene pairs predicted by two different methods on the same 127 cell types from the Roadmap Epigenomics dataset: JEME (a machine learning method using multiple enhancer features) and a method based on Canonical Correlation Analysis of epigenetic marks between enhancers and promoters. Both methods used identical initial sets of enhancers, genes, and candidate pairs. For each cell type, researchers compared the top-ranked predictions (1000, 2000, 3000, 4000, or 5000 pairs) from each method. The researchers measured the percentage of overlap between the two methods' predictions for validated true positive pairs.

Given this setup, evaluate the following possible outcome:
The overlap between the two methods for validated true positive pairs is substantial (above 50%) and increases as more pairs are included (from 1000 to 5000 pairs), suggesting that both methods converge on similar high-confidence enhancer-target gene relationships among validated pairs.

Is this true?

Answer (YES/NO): NO